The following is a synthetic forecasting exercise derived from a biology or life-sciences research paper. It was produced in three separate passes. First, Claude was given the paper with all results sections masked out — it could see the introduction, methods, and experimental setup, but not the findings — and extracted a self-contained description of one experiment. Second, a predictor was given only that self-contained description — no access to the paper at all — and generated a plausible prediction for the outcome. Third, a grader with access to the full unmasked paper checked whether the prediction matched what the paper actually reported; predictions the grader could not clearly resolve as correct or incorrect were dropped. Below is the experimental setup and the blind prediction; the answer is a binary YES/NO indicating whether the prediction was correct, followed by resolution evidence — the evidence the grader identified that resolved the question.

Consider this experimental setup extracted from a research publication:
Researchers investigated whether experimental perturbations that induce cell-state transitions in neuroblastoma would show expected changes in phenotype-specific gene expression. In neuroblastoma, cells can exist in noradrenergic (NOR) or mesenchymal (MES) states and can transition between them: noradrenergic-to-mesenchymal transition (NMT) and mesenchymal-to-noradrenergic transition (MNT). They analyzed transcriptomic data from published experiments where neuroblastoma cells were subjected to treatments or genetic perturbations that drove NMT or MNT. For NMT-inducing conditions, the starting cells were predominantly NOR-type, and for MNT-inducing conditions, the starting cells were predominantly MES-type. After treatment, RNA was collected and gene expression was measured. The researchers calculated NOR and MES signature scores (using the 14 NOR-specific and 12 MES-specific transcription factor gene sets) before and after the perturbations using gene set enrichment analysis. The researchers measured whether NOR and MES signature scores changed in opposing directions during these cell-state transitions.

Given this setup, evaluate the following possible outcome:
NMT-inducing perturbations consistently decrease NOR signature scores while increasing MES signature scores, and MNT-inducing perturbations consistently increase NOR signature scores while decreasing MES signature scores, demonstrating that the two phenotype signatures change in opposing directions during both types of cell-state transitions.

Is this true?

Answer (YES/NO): YES